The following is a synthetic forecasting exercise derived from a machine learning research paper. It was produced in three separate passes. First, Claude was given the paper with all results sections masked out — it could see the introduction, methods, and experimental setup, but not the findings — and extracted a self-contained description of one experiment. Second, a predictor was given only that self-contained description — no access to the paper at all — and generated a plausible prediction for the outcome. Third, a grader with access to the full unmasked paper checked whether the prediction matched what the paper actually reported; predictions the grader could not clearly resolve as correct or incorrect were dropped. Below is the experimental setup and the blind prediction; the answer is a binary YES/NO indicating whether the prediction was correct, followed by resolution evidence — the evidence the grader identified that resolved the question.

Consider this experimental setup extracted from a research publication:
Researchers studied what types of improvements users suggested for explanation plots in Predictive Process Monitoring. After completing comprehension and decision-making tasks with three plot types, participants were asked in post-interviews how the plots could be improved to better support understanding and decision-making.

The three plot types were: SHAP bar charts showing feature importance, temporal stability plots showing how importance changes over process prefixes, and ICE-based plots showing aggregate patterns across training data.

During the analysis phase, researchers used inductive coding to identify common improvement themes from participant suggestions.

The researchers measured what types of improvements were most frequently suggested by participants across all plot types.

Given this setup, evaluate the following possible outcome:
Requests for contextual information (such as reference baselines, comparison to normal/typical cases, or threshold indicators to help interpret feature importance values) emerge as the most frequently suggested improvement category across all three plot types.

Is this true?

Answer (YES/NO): NO